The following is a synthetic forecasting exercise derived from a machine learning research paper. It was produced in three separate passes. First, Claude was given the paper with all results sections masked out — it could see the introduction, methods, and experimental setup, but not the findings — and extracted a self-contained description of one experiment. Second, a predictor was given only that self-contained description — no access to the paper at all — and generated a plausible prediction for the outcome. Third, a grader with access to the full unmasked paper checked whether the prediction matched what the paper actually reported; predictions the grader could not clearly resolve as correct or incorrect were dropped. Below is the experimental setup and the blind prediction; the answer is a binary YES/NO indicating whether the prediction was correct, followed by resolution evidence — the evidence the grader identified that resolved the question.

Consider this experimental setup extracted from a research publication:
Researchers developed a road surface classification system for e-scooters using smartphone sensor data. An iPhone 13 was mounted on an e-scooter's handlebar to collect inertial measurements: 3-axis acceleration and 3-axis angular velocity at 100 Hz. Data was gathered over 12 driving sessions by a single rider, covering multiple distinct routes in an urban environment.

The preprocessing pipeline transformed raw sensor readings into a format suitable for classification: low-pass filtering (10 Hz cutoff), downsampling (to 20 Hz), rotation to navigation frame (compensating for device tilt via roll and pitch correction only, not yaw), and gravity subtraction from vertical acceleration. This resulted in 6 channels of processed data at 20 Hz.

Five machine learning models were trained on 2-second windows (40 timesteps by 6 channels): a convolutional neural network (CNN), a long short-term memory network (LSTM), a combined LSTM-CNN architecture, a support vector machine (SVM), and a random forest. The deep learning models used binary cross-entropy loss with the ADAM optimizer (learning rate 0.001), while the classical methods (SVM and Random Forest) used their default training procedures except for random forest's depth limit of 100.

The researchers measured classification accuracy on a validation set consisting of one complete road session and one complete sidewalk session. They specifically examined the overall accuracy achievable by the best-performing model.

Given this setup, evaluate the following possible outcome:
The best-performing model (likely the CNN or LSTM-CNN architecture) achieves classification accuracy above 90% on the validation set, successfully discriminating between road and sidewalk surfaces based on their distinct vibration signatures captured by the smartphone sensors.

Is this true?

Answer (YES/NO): YES